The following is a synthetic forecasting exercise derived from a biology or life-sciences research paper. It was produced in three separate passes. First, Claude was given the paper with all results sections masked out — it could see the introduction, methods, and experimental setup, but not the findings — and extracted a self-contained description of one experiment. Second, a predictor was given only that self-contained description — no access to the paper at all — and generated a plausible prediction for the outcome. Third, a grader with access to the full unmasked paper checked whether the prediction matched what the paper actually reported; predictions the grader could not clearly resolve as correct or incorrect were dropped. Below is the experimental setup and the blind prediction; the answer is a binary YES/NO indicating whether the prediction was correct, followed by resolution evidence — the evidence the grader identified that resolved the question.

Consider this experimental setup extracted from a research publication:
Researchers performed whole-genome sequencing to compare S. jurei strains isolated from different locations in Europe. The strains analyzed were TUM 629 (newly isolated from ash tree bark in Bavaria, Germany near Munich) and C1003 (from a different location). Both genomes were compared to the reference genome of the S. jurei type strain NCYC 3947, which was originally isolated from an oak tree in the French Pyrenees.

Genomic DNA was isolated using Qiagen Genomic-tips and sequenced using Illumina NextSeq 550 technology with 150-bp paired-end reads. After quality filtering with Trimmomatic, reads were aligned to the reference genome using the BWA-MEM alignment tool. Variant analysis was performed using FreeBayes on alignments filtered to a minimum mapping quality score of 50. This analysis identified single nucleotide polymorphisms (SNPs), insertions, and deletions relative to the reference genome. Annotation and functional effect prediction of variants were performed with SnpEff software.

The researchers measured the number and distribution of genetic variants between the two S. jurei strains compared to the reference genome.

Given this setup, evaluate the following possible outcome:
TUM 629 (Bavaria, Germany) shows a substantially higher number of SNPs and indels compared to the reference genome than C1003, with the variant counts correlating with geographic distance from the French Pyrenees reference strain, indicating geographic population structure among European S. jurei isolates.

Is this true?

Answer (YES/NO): NO